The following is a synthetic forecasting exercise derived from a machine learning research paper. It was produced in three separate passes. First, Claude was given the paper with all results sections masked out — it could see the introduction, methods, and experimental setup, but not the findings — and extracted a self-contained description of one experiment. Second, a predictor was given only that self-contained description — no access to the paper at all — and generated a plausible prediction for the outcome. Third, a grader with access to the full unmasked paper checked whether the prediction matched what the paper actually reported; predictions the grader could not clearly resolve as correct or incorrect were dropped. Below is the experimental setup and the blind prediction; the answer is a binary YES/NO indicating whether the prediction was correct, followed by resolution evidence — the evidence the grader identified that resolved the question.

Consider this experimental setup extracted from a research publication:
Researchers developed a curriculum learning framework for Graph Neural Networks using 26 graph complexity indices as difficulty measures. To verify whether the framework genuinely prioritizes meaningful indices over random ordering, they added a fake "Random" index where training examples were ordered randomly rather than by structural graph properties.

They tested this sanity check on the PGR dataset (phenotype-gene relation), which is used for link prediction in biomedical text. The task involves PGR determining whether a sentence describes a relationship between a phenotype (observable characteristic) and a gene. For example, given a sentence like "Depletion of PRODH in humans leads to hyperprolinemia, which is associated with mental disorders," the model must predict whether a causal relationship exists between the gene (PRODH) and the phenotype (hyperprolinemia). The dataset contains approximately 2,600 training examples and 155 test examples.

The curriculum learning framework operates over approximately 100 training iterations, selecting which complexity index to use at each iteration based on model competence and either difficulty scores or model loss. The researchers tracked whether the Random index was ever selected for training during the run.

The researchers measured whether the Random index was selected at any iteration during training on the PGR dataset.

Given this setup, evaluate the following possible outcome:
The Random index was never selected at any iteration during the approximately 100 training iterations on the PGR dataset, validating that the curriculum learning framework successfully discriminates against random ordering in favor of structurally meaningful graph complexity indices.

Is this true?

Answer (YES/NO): YES